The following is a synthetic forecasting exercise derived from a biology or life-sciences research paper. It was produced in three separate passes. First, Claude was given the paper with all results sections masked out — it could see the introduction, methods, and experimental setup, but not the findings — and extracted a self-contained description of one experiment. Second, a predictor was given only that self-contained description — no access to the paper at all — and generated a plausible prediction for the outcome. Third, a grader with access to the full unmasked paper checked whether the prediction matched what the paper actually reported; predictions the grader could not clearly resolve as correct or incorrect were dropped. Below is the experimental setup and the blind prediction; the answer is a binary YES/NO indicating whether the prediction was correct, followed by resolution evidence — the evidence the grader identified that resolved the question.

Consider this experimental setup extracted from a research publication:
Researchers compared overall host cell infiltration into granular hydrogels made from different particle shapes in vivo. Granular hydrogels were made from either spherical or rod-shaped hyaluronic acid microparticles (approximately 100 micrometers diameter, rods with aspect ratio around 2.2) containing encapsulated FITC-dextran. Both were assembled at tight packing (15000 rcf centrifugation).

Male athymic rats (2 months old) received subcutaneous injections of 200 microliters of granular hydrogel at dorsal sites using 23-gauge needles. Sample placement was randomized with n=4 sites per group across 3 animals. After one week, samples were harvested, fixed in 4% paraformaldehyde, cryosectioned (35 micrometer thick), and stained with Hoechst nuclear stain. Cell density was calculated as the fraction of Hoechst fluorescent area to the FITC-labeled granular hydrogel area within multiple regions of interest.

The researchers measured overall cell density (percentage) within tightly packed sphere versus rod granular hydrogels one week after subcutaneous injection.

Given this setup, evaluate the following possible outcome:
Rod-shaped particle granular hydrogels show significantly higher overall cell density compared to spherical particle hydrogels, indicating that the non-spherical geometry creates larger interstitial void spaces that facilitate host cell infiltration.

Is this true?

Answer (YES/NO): YES